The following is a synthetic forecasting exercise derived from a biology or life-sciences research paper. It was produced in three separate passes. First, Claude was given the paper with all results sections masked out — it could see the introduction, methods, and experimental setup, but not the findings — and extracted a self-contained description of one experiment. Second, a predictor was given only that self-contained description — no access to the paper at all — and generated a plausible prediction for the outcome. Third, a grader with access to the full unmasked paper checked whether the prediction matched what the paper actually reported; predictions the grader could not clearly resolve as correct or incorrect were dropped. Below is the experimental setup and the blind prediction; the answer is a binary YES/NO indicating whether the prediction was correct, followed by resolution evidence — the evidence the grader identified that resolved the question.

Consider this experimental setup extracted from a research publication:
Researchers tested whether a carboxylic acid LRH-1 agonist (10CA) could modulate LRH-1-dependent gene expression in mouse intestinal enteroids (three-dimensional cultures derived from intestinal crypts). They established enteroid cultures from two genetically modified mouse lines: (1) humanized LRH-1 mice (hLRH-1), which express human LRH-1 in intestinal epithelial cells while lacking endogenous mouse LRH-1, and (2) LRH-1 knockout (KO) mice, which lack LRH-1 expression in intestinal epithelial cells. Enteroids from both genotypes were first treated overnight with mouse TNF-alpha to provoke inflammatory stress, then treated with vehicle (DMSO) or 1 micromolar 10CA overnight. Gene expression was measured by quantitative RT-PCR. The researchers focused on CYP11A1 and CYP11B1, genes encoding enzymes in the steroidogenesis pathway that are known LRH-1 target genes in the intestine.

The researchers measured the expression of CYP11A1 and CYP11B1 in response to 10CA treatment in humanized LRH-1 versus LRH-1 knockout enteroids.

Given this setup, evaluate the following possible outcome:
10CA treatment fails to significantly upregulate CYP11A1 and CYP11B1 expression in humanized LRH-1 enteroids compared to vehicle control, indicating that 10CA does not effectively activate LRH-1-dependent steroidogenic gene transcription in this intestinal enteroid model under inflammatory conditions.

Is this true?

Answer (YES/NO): NO